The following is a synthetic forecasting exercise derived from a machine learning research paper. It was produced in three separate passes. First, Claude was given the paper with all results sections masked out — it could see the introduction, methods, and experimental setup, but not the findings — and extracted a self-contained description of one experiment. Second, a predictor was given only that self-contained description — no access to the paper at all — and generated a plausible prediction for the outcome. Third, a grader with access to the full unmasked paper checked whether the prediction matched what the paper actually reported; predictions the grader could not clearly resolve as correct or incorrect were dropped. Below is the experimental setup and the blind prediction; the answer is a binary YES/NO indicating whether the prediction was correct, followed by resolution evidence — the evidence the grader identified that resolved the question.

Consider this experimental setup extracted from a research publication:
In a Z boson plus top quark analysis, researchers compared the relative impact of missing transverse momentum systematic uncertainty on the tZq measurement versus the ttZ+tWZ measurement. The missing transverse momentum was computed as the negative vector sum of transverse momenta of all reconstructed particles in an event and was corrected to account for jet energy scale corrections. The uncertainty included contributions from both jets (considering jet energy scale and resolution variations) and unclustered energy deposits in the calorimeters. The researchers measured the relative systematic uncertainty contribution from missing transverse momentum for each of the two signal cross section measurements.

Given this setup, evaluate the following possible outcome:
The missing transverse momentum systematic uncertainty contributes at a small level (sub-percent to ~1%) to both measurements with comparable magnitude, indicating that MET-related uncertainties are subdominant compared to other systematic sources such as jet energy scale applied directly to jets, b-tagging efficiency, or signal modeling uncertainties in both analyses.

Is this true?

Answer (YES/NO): NO